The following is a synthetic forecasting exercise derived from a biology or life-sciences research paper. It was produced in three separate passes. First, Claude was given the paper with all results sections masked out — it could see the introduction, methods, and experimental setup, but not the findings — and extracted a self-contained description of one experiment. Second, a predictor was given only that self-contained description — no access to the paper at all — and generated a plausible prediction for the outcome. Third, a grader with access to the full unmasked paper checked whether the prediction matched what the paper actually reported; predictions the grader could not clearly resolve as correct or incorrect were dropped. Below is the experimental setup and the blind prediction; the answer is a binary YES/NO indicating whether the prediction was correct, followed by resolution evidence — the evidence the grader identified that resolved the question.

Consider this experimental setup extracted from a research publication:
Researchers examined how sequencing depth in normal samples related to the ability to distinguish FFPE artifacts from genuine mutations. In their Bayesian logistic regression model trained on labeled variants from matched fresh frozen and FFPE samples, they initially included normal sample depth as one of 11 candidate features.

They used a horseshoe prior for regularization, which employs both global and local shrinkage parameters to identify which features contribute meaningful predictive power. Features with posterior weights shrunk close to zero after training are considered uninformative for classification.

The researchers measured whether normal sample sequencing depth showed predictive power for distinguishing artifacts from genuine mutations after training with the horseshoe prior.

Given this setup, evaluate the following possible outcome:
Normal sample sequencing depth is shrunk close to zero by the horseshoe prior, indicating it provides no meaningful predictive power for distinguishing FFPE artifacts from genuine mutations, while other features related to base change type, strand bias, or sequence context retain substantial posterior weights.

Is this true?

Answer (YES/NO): NO